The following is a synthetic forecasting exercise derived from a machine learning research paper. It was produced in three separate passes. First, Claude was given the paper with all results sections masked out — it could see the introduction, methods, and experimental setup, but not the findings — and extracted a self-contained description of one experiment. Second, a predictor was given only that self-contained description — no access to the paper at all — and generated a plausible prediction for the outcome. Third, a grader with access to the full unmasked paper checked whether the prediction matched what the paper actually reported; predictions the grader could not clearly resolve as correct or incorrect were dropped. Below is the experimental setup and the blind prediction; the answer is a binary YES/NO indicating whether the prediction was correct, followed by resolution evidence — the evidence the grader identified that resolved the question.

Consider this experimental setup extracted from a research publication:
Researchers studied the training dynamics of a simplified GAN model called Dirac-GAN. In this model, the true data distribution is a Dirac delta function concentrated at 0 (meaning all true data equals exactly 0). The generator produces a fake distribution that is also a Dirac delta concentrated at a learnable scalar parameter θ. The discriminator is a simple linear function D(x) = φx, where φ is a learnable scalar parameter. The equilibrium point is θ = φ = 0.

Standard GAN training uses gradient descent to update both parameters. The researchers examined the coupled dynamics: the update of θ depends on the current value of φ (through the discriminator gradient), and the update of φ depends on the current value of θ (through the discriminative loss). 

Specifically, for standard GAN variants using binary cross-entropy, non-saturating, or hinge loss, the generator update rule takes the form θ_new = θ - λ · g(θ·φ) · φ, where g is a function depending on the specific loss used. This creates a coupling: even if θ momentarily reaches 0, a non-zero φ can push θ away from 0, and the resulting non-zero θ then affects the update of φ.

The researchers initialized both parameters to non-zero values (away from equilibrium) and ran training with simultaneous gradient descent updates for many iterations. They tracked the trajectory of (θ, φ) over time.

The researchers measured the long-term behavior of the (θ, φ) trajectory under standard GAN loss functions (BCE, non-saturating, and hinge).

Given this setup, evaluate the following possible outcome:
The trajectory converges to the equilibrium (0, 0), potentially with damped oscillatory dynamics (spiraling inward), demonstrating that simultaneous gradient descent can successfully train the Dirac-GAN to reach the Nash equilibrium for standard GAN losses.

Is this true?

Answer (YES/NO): NO